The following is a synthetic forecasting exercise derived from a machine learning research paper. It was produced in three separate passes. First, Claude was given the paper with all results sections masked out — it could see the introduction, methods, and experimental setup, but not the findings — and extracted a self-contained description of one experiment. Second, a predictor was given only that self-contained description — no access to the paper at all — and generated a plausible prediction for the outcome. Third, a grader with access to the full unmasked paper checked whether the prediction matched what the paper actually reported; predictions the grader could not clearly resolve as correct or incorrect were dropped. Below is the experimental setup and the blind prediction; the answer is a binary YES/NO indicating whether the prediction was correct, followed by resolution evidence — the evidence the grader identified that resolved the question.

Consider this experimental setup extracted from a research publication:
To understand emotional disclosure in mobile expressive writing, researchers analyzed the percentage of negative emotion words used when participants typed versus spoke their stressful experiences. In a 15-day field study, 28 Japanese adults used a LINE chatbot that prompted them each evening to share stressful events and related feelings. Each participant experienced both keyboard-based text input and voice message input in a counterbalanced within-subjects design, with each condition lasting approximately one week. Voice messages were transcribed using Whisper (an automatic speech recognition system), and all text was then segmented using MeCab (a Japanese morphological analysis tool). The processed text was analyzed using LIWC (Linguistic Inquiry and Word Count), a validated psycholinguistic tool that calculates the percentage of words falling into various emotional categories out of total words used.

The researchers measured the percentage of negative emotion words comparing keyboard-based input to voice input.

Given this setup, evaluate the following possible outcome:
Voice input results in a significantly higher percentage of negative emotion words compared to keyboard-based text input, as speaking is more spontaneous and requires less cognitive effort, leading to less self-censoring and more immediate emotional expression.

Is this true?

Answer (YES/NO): NO